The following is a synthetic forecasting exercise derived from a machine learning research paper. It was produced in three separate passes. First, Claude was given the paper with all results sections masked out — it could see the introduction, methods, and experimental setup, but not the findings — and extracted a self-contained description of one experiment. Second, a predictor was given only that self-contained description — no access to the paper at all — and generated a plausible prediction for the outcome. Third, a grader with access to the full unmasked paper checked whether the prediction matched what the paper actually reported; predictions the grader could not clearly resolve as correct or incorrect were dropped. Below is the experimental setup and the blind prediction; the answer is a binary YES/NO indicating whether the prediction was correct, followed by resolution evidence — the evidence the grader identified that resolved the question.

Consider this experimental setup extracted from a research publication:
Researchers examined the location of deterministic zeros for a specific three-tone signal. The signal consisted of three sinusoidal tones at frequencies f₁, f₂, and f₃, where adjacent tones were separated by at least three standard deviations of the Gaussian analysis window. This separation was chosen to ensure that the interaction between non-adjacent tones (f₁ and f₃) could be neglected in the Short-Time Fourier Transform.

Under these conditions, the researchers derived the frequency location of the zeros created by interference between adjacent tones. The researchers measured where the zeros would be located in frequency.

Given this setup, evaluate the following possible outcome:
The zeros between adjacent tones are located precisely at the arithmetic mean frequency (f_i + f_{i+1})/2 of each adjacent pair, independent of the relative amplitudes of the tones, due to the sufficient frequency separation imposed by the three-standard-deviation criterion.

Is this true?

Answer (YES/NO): NO